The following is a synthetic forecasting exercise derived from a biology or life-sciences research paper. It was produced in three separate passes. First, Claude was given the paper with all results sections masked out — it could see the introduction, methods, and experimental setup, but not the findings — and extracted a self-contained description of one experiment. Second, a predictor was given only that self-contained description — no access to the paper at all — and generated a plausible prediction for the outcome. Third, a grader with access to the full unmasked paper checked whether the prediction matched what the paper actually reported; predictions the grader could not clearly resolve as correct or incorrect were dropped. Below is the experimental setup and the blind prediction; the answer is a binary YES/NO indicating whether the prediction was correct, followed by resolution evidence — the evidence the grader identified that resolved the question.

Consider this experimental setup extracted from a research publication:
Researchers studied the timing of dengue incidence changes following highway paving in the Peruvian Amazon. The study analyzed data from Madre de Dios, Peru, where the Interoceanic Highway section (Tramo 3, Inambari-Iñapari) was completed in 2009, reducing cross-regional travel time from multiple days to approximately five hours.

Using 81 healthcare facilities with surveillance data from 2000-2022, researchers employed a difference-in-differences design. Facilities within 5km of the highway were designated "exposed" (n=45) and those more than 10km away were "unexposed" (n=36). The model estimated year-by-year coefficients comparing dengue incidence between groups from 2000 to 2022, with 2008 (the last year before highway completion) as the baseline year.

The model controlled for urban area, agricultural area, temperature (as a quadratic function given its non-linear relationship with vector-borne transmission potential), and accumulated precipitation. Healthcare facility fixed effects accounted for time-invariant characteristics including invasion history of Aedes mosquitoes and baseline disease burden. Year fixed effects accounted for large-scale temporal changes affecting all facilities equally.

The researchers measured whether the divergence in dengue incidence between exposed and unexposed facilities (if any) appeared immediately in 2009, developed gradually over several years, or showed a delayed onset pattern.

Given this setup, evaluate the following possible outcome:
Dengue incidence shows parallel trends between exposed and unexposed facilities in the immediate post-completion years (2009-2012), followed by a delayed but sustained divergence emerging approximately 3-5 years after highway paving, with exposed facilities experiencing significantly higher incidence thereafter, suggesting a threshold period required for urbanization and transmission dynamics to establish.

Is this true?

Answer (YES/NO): NO